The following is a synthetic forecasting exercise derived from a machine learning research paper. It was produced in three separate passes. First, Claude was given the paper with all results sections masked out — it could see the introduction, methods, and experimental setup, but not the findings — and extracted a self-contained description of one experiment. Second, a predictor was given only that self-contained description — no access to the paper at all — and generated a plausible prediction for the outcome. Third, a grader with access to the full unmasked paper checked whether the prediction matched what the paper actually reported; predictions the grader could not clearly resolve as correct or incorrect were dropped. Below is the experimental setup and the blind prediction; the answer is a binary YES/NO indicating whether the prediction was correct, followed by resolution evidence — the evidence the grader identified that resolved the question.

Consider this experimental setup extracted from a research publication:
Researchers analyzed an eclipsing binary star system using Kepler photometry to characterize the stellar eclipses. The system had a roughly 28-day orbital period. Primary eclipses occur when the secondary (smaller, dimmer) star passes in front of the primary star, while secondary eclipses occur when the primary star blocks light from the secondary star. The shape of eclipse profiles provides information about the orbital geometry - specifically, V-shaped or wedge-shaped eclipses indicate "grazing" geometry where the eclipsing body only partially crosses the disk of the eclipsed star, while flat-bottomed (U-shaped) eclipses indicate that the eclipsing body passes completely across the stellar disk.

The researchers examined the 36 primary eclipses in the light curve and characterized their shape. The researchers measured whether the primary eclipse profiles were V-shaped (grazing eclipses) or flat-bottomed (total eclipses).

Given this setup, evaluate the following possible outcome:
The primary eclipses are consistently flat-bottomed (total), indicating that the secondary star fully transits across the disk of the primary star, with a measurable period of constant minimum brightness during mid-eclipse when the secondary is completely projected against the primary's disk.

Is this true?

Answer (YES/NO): NO